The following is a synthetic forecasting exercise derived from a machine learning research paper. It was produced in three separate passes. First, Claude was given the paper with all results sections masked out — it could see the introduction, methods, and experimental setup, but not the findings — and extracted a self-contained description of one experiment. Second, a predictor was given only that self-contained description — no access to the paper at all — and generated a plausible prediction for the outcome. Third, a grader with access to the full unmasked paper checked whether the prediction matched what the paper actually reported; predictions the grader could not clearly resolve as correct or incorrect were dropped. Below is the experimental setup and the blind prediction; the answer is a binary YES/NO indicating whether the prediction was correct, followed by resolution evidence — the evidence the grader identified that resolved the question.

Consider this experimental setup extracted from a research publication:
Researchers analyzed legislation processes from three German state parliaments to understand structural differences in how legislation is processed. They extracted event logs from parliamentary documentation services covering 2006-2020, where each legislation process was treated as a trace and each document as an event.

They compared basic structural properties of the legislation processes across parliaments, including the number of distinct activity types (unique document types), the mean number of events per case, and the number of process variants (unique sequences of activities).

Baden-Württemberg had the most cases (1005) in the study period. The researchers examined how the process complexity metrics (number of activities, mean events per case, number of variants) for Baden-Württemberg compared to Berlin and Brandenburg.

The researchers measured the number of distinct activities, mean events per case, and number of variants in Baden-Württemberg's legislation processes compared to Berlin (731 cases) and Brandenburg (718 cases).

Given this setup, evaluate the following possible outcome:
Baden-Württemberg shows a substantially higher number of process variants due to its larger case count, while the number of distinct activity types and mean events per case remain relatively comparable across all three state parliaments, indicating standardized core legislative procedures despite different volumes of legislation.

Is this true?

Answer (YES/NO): NO